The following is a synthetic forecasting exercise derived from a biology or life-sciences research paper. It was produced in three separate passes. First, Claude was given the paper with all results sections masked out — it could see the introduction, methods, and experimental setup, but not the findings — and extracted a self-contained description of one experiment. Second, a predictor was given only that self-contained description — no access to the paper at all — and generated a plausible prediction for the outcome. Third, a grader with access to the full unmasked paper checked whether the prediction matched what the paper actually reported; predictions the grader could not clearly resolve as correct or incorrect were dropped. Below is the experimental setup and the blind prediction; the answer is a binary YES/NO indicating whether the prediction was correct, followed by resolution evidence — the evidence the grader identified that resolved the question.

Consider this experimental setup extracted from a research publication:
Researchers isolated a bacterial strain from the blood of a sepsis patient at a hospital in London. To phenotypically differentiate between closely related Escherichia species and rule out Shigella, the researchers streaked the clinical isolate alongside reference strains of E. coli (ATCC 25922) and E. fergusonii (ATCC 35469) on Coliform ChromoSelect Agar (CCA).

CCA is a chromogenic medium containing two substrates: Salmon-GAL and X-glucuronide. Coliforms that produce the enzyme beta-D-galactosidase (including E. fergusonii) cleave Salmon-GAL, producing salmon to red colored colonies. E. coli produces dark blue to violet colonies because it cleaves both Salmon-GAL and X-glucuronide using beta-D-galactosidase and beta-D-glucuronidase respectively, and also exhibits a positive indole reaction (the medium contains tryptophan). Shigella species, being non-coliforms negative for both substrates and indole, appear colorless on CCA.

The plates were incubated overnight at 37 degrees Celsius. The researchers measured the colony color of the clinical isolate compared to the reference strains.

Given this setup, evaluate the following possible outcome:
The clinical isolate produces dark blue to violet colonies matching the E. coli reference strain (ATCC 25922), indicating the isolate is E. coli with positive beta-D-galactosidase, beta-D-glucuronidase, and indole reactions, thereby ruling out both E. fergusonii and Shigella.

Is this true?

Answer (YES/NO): YES